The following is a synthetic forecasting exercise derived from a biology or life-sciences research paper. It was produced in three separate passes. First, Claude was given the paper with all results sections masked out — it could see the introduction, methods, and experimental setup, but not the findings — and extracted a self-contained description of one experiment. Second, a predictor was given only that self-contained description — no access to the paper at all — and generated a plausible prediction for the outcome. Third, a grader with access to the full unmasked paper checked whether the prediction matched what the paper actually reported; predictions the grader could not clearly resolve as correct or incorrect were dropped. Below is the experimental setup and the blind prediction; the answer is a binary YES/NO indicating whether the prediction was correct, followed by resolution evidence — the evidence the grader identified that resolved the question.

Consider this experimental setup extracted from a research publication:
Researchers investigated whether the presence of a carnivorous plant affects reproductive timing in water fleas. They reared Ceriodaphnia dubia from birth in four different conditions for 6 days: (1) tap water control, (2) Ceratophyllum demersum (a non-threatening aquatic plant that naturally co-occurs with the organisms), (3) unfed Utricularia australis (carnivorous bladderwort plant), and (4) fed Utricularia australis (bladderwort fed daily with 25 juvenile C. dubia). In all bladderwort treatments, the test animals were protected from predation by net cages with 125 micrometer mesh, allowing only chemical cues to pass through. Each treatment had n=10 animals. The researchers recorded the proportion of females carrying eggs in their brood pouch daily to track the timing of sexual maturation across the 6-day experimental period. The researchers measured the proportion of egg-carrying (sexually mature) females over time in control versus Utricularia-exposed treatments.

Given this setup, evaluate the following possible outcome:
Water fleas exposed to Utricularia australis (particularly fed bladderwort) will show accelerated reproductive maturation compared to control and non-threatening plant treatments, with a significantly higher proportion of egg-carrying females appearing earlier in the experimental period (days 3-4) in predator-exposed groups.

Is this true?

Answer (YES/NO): NO